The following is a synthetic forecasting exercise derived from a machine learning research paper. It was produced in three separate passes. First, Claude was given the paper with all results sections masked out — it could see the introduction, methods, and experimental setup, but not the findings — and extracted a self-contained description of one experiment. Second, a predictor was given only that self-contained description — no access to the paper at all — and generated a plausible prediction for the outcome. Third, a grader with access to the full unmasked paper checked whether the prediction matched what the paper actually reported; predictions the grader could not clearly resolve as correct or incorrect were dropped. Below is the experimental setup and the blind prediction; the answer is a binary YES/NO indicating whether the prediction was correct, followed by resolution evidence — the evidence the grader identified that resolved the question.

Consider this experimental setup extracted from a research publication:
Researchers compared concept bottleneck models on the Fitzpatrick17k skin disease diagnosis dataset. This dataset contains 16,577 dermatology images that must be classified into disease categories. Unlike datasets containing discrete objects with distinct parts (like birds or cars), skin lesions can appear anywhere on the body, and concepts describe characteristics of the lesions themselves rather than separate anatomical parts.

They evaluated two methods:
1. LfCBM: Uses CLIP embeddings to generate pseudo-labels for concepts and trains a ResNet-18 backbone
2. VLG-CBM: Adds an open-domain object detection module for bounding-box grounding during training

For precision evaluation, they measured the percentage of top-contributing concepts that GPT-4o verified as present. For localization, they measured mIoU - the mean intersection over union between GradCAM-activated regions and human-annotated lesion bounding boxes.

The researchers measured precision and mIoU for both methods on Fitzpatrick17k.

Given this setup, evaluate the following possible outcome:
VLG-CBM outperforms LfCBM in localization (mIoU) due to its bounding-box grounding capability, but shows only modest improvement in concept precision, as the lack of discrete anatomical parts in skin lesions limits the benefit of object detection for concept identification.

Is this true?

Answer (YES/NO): NO